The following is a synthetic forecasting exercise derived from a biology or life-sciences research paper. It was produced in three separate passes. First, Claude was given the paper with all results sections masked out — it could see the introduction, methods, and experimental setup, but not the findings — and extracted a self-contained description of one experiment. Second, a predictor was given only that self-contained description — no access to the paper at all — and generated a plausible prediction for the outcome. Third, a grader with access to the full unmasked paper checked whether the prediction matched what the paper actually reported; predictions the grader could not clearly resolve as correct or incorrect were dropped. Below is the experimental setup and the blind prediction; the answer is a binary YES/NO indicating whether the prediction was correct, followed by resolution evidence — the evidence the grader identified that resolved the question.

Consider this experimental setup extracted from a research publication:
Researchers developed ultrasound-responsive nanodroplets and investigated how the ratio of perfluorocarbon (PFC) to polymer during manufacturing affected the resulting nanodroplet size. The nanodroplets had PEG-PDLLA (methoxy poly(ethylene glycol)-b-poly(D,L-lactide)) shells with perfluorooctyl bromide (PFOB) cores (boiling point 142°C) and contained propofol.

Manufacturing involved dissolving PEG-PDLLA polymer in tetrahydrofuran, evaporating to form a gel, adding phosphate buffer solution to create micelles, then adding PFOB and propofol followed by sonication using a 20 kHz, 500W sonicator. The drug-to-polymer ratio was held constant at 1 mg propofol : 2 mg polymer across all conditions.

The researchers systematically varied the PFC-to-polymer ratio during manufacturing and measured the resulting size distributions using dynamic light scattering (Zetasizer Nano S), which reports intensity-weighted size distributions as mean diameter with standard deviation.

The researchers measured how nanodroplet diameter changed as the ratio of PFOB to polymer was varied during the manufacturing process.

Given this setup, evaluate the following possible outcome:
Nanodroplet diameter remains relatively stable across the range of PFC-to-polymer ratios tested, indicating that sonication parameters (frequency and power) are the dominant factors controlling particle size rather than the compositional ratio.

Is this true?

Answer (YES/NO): NO